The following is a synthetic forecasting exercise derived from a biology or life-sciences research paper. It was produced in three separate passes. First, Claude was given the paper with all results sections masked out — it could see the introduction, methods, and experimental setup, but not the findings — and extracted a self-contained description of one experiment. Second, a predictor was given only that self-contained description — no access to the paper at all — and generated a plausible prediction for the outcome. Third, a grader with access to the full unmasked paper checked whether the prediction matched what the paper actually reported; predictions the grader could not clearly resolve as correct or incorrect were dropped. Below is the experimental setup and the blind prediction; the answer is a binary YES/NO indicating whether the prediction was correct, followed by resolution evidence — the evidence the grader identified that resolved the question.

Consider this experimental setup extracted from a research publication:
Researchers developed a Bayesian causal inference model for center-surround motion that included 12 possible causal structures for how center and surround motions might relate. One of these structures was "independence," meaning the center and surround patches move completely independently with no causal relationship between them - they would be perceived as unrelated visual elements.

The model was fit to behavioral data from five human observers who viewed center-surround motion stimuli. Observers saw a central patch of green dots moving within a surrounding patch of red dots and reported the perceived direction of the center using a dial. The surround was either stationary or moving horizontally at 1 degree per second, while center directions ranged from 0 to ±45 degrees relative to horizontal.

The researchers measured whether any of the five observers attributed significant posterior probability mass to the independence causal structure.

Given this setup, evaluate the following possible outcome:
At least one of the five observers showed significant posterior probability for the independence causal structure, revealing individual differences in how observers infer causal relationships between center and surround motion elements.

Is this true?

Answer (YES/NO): NO